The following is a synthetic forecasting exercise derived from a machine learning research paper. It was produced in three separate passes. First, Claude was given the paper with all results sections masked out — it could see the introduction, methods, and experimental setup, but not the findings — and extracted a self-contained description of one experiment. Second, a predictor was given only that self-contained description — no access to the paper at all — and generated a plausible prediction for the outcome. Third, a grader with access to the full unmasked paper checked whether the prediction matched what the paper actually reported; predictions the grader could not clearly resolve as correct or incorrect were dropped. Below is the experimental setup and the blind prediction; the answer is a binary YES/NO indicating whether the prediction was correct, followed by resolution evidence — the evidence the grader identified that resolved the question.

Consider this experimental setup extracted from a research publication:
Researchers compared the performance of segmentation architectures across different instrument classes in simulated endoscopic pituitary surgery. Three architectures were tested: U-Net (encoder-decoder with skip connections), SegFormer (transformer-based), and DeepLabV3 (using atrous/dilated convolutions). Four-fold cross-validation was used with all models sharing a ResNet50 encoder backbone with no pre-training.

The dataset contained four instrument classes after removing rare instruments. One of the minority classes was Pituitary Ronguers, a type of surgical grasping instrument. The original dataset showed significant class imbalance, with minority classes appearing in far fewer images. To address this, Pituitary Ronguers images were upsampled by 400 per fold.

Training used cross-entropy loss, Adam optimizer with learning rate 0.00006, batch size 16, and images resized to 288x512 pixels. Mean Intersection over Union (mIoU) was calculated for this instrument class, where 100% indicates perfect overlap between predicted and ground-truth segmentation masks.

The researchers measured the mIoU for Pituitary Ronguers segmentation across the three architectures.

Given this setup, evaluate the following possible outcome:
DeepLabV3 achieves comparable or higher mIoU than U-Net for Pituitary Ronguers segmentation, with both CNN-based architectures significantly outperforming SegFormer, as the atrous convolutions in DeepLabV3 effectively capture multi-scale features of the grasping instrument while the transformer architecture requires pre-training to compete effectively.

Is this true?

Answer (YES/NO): NO